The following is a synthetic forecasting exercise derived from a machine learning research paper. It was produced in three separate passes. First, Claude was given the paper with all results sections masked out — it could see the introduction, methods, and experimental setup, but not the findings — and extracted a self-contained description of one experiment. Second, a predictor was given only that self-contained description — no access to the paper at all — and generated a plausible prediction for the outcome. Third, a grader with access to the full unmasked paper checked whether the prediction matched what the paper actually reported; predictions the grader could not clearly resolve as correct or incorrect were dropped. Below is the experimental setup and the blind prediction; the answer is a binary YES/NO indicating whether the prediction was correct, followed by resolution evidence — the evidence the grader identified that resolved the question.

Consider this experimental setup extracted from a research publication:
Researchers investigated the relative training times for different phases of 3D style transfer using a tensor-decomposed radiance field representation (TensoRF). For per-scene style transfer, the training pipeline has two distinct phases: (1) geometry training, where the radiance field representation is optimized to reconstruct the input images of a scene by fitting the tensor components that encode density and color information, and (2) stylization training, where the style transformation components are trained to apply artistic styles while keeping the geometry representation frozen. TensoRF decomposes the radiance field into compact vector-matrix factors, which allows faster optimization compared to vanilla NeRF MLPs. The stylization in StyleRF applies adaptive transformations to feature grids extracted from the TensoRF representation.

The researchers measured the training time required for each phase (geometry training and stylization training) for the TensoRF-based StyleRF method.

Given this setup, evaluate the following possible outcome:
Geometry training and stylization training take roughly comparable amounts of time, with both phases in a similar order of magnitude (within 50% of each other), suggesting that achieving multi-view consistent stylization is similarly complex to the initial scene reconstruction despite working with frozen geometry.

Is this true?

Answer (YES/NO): YES